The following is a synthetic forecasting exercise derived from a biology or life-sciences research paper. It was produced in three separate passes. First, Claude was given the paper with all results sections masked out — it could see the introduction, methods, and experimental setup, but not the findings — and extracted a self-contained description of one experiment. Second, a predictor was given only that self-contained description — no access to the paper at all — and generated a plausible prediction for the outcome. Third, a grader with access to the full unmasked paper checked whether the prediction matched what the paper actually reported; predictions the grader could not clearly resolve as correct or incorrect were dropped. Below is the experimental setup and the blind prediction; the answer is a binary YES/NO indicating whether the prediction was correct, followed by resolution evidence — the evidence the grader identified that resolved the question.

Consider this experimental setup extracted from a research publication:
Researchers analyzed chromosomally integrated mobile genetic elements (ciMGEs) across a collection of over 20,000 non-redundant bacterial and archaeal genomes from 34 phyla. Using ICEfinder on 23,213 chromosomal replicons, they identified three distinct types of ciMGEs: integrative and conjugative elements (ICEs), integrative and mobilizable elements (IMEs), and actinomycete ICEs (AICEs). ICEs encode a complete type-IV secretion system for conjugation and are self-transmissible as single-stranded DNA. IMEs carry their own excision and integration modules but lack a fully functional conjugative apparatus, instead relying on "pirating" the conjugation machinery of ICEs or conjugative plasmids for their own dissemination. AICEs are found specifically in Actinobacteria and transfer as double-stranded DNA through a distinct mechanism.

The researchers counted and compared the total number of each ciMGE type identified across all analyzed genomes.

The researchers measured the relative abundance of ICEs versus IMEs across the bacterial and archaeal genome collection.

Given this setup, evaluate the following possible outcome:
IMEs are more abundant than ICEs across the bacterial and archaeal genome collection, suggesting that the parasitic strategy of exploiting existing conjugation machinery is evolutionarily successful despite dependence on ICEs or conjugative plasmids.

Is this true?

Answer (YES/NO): YES